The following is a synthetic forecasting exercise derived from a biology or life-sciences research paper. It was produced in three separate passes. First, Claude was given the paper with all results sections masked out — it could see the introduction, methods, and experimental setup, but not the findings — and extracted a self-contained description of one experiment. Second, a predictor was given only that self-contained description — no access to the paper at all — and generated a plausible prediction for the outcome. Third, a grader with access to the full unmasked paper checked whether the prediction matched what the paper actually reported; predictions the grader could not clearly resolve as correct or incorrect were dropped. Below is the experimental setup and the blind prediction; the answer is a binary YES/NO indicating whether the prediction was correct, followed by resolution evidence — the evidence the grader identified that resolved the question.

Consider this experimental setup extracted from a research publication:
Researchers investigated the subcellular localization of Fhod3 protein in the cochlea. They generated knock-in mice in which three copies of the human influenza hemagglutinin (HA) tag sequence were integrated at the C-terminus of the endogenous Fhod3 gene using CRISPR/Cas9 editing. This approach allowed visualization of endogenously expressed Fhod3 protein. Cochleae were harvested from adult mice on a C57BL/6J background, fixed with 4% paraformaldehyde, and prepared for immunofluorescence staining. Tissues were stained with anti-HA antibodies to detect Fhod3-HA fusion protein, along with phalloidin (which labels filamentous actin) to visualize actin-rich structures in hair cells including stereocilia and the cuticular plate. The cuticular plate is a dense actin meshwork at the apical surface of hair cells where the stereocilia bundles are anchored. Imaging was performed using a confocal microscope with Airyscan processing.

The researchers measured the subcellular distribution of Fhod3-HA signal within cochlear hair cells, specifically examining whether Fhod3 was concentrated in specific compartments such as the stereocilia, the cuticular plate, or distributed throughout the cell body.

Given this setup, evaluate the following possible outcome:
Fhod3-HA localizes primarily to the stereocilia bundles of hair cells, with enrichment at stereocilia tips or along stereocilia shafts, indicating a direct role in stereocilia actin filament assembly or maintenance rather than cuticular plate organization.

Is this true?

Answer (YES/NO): NO